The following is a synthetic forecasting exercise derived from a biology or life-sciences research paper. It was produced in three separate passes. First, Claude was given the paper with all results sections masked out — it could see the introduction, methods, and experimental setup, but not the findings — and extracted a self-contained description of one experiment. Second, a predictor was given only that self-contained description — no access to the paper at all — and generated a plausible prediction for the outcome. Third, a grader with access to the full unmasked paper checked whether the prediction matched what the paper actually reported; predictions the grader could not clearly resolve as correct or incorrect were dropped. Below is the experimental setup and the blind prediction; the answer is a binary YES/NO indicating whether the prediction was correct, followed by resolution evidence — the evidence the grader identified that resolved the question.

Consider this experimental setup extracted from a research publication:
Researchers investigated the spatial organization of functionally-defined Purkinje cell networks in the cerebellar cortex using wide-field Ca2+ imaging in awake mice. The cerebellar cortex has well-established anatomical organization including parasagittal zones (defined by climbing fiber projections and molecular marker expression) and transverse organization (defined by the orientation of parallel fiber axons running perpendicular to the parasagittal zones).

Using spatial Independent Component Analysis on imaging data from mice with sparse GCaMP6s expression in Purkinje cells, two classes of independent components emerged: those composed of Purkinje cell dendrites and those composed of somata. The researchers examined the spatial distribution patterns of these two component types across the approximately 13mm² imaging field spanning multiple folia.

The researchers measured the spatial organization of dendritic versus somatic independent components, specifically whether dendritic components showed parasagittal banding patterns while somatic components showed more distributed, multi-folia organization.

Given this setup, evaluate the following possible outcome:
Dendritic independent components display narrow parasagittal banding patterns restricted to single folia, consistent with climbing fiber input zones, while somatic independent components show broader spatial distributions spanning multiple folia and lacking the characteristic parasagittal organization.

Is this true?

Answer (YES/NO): NO